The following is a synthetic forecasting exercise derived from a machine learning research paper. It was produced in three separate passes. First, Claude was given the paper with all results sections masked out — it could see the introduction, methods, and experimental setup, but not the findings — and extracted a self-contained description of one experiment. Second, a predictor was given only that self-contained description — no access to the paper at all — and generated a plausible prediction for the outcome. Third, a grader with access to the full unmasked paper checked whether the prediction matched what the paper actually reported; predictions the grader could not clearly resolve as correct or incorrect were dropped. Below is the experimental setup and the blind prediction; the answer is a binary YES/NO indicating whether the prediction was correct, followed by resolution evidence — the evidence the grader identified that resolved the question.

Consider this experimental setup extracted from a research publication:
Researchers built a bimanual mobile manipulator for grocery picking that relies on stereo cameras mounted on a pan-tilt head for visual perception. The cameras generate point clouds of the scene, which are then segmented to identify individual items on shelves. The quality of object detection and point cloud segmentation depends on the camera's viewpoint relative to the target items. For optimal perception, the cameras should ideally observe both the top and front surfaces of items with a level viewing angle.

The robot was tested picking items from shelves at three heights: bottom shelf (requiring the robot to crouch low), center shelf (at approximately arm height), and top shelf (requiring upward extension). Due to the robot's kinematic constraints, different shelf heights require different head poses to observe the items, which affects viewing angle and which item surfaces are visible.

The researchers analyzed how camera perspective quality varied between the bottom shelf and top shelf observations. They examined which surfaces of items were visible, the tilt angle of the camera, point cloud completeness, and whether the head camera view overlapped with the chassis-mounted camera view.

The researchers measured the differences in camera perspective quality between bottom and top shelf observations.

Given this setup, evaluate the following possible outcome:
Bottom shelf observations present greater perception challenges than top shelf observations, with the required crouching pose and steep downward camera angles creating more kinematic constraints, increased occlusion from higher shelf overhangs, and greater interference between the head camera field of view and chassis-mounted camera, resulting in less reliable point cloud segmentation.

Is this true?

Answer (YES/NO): NO